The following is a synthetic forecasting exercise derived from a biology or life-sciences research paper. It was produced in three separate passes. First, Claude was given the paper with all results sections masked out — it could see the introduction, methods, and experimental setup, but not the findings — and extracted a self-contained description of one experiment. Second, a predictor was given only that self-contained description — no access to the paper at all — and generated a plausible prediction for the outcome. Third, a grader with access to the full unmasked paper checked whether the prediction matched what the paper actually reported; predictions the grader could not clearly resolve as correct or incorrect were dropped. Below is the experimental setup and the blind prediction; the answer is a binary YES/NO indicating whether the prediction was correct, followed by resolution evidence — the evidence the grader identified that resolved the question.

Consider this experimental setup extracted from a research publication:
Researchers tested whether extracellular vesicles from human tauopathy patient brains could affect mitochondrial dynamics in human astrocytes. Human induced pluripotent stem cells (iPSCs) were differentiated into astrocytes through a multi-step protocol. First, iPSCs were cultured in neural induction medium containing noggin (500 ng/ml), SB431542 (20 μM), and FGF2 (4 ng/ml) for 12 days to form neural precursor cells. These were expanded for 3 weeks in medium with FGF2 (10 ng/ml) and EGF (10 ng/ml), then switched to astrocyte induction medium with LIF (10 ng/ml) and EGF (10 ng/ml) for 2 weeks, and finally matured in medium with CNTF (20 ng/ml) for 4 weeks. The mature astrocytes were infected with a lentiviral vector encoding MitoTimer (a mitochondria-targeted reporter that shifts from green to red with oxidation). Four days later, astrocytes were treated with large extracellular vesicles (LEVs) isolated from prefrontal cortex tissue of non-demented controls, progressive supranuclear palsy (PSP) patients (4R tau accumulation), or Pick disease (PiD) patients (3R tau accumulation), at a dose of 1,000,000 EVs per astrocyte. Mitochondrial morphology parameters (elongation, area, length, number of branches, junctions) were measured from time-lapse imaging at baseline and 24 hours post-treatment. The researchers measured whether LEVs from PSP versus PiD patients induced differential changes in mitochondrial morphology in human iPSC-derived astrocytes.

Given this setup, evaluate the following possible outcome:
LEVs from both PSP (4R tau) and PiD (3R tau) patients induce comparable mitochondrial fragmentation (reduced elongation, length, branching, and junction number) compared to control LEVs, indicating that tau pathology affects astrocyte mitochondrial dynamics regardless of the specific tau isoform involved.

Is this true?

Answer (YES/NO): NO